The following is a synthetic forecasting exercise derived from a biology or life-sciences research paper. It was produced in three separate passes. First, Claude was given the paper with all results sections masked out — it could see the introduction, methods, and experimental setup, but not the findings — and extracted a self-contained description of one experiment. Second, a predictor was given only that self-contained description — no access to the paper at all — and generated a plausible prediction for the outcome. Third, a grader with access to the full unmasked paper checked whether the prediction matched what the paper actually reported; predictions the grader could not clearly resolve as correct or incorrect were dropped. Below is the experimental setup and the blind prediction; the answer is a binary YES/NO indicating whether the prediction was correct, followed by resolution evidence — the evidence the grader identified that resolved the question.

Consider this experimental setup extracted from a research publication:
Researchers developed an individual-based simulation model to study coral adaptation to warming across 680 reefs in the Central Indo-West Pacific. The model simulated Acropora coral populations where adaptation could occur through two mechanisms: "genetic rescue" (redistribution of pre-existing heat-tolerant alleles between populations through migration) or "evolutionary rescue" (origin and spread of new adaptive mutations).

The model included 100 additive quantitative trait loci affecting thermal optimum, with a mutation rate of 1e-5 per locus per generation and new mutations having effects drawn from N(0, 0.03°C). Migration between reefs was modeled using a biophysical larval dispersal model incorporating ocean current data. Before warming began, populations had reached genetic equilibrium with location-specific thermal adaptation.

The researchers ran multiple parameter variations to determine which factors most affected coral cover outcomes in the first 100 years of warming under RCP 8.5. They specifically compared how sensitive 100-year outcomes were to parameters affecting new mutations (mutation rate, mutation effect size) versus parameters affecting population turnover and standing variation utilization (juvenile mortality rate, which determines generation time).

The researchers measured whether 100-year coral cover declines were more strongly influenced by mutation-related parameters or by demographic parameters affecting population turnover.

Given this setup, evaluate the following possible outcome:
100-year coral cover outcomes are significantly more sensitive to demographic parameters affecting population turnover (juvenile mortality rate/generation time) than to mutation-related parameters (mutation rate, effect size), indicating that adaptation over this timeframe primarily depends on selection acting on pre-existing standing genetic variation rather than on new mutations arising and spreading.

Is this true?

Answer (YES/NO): YES